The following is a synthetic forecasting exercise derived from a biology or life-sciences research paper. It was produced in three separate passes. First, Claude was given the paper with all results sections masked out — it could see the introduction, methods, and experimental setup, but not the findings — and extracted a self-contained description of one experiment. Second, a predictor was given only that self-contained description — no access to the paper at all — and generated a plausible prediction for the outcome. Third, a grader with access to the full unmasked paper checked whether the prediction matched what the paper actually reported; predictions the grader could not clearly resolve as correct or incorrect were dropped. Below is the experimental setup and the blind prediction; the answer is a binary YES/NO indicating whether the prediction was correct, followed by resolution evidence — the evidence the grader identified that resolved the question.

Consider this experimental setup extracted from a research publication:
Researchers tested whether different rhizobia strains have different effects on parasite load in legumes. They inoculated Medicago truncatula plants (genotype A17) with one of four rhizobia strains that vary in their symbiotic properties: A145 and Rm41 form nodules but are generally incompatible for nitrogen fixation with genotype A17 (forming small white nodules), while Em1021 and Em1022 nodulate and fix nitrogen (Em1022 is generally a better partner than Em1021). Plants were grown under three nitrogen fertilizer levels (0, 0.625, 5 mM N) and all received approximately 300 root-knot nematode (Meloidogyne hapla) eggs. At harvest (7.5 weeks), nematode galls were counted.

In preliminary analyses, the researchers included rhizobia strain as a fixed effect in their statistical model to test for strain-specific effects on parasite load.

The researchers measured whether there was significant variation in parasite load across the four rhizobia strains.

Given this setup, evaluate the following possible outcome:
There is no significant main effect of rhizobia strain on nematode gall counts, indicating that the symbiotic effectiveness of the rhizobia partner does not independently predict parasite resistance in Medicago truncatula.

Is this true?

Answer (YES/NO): YES